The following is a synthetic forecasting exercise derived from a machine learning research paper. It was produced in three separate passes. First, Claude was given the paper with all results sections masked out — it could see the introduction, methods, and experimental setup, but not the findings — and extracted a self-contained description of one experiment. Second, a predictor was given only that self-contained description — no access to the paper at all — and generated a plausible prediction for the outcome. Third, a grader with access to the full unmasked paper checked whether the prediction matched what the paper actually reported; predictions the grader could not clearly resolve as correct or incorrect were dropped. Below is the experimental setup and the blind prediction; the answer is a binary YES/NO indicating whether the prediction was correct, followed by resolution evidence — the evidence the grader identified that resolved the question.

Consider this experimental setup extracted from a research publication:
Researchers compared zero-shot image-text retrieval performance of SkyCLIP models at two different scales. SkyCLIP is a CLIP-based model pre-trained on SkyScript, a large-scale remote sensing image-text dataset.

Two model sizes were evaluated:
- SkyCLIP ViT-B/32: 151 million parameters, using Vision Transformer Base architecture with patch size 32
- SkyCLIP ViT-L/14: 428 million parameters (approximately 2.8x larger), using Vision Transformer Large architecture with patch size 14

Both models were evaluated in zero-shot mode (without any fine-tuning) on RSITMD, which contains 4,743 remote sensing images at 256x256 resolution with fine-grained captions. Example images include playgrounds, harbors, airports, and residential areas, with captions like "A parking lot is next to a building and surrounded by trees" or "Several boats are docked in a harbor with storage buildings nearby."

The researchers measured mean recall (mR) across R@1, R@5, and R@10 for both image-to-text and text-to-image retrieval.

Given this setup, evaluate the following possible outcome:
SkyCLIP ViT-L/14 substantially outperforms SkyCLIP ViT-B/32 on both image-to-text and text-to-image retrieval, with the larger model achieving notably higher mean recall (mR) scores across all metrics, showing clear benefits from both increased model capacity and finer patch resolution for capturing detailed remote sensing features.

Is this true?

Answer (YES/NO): NO